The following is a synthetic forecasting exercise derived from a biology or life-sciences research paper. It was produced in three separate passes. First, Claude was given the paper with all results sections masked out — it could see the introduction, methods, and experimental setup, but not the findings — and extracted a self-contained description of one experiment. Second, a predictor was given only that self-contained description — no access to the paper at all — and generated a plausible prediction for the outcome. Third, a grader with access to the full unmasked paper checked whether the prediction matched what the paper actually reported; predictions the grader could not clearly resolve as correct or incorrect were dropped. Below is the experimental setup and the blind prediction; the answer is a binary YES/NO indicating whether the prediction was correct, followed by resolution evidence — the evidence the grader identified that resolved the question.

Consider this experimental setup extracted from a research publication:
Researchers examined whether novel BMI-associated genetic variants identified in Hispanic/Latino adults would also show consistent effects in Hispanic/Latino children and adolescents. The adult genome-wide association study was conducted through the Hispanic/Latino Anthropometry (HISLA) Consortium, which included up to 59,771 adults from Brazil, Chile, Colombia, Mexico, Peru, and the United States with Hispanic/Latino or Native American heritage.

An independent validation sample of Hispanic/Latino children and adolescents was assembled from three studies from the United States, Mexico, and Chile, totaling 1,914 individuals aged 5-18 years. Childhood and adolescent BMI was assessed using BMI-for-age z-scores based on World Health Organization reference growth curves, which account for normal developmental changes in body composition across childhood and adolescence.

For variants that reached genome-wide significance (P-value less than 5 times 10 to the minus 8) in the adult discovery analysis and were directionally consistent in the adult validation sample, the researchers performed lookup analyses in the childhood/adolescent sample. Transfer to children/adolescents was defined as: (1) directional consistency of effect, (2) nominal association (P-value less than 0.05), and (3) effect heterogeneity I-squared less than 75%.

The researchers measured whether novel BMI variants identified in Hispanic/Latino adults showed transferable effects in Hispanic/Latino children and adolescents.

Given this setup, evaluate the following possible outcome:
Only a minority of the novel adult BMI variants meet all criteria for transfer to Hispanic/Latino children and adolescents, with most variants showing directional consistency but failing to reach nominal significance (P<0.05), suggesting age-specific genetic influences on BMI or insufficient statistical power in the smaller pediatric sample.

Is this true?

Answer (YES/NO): YES